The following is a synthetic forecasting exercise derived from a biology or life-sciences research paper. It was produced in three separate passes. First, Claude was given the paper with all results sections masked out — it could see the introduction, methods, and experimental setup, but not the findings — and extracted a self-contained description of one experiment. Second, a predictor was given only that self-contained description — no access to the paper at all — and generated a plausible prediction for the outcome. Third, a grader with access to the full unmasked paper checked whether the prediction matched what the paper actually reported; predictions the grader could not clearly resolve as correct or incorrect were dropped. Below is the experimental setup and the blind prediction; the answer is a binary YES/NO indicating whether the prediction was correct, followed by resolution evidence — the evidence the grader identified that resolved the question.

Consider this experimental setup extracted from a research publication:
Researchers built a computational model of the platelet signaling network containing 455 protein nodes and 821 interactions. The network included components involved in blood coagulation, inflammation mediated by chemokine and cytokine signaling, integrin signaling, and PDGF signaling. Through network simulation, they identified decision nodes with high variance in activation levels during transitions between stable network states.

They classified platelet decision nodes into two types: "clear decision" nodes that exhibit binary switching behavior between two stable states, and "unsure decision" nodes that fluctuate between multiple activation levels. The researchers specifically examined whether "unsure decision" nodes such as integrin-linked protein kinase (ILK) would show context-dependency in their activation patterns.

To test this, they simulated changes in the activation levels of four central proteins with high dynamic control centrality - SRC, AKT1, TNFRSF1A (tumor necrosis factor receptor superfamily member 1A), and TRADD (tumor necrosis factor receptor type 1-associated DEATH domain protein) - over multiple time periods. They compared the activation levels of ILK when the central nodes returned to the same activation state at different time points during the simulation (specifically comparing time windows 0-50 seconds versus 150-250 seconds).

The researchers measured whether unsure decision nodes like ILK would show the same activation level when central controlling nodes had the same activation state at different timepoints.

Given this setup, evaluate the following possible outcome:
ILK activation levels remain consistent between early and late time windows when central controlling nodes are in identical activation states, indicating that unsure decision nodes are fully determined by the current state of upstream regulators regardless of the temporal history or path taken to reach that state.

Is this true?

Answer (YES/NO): NO